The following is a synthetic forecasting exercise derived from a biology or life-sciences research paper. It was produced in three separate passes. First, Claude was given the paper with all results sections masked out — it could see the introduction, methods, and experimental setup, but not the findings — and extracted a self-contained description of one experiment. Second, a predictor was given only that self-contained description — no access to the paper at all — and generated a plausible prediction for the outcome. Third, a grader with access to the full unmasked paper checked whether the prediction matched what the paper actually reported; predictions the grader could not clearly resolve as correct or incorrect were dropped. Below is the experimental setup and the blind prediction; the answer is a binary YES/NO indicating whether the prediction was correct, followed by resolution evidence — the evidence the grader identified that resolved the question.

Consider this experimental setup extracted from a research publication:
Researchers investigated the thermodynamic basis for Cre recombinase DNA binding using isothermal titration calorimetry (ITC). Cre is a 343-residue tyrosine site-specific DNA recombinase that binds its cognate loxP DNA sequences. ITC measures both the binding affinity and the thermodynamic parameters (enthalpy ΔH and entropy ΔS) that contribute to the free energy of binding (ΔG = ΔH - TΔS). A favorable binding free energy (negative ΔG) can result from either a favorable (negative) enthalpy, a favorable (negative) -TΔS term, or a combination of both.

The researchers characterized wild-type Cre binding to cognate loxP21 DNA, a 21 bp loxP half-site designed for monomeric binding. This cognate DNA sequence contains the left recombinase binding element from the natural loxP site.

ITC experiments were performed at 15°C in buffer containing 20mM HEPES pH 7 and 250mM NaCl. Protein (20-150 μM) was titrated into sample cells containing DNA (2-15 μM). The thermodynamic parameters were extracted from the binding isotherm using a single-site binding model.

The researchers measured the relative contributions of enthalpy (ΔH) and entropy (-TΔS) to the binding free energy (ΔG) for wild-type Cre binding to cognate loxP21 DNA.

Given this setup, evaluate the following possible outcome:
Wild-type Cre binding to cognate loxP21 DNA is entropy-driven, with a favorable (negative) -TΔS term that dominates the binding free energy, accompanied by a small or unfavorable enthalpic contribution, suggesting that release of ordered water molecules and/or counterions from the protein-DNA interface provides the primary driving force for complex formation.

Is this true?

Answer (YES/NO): YES